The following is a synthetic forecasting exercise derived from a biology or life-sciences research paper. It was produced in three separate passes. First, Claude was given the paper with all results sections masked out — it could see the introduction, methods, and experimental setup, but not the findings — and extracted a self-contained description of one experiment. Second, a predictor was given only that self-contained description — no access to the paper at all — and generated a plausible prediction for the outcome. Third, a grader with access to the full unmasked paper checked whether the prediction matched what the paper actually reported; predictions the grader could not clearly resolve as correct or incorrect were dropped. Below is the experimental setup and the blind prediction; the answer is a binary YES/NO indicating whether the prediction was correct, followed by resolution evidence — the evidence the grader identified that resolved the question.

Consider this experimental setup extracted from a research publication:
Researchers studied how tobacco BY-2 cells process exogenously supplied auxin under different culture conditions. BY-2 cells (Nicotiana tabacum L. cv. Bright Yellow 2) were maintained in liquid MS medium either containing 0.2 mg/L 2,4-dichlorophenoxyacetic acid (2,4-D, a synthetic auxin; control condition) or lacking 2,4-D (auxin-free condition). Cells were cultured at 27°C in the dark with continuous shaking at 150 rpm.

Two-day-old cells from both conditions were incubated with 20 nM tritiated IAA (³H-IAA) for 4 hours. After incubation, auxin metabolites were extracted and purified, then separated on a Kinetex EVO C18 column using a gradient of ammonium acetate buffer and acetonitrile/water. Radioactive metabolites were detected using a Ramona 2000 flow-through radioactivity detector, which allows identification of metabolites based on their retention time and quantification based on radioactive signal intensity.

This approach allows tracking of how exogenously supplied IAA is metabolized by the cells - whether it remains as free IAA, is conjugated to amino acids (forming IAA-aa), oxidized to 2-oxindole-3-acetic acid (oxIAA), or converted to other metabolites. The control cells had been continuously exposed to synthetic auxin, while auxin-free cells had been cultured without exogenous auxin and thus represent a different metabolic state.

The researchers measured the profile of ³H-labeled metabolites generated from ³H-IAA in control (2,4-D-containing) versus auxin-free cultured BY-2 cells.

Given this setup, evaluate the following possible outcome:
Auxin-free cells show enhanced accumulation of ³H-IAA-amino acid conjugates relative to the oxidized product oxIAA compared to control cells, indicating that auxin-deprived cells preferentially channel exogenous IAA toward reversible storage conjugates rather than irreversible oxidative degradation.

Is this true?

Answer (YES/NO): NO